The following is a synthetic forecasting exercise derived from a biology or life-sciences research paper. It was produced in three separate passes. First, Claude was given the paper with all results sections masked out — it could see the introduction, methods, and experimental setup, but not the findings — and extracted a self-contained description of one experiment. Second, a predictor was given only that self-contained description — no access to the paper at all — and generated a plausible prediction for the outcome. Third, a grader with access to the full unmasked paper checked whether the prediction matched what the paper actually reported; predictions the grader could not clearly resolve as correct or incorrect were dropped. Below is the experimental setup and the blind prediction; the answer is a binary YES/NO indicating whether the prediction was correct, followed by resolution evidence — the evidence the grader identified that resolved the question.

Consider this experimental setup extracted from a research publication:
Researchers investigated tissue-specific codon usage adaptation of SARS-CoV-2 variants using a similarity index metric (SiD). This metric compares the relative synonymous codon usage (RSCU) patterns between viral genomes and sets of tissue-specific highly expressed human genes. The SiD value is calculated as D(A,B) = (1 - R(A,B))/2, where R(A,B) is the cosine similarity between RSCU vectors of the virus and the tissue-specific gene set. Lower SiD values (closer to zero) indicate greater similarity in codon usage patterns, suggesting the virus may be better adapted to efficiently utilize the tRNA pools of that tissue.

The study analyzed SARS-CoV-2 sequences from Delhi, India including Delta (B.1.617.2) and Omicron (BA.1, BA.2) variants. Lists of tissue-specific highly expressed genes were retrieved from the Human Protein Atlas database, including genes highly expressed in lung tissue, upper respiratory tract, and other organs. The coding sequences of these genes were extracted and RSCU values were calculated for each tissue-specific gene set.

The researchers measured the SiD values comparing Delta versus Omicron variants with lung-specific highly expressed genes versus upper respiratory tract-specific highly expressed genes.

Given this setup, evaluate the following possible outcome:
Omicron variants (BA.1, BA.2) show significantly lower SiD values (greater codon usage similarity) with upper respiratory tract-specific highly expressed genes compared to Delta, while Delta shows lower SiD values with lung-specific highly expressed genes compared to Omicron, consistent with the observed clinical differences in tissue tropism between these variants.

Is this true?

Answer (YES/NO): YES